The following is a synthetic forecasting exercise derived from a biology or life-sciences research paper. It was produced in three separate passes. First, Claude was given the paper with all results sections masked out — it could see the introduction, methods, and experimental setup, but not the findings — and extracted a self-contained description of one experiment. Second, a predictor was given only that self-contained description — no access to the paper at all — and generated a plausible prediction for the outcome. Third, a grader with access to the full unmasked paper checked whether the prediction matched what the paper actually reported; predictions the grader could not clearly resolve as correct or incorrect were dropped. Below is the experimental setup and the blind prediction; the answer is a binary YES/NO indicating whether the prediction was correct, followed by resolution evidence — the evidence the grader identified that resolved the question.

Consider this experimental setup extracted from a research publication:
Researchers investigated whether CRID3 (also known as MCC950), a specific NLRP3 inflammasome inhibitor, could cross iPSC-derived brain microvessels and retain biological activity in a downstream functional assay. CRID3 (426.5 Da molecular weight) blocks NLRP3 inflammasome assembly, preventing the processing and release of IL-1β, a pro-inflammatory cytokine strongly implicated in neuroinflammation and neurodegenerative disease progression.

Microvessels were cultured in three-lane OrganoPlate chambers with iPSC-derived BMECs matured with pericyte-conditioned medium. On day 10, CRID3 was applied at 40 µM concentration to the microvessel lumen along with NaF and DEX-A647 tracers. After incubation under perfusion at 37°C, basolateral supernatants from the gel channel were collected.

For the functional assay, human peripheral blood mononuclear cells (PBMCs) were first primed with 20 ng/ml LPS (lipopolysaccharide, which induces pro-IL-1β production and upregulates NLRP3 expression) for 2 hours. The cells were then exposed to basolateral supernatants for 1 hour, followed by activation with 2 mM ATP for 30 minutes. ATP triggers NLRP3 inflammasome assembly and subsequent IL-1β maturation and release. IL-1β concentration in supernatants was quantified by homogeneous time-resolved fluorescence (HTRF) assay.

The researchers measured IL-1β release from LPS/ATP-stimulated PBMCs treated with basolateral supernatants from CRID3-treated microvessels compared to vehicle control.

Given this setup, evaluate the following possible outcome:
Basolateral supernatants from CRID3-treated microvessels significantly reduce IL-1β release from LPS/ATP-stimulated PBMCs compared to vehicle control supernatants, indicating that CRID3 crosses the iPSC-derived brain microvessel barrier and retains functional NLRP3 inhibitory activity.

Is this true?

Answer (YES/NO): YES